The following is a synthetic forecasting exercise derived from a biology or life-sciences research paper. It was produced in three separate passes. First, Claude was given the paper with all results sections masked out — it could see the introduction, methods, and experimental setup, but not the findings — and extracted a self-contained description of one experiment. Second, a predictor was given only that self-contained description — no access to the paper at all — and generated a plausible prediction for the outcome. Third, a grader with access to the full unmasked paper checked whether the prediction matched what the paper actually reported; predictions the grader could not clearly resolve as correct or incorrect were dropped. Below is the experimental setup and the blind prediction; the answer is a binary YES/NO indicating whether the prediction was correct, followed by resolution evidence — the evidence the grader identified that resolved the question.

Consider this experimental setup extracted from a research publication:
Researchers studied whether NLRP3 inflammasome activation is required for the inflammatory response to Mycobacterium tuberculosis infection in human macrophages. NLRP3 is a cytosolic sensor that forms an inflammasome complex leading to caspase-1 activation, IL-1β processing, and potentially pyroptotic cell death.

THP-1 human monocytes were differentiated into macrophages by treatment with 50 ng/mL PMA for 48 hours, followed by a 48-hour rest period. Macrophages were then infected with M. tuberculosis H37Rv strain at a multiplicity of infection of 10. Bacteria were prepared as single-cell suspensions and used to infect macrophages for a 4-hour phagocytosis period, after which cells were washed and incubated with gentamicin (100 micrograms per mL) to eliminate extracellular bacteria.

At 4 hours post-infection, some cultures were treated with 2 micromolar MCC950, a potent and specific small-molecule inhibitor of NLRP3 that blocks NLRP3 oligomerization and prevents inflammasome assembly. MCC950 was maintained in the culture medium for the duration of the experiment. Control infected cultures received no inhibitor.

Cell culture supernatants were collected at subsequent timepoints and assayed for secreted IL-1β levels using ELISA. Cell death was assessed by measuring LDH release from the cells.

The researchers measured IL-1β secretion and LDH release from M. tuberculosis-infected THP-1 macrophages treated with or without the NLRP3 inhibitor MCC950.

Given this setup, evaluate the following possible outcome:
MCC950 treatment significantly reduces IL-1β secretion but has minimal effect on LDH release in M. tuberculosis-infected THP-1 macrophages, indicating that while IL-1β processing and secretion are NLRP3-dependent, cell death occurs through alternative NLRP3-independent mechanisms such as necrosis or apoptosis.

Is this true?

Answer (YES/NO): NO